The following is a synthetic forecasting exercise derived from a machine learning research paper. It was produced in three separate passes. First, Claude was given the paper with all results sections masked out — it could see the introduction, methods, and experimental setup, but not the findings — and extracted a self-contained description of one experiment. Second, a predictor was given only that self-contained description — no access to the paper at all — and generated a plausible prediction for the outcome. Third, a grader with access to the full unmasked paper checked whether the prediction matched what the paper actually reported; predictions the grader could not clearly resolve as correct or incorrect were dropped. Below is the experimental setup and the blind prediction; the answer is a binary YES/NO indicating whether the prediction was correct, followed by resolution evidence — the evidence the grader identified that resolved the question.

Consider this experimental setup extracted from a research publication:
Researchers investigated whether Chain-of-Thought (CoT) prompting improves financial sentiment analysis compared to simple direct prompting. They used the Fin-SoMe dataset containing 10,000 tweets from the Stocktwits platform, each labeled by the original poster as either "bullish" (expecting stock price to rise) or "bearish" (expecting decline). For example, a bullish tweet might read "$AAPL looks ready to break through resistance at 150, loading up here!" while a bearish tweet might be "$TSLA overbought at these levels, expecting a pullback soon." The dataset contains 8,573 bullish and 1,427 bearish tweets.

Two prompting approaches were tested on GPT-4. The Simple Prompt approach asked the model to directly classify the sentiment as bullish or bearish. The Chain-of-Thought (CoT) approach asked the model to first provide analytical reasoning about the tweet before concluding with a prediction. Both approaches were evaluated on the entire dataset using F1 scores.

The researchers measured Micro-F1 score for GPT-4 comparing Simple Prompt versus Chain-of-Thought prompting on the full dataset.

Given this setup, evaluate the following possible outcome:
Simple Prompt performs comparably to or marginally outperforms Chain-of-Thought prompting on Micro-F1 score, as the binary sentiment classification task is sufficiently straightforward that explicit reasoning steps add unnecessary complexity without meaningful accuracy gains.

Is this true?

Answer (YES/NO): NO